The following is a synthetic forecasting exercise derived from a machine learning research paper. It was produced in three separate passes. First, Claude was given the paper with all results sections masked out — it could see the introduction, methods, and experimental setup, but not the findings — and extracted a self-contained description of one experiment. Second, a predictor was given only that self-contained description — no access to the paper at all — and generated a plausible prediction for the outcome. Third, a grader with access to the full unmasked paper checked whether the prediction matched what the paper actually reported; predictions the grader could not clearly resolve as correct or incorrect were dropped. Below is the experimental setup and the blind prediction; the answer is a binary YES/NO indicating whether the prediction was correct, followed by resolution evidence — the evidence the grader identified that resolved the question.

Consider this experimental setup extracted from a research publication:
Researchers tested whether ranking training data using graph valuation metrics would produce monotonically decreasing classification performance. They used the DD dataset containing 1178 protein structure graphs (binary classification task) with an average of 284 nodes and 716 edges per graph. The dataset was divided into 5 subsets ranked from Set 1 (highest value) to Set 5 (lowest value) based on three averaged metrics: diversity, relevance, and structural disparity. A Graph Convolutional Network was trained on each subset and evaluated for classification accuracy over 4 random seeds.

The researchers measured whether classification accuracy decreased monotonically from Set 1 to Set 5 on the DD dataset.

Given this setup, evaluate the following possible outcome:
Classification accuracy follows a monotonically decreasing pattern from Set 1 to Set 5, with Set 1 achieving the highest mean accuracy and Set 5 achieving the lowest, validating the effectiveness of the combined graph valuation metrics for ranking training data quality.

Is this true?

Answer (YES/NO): NO